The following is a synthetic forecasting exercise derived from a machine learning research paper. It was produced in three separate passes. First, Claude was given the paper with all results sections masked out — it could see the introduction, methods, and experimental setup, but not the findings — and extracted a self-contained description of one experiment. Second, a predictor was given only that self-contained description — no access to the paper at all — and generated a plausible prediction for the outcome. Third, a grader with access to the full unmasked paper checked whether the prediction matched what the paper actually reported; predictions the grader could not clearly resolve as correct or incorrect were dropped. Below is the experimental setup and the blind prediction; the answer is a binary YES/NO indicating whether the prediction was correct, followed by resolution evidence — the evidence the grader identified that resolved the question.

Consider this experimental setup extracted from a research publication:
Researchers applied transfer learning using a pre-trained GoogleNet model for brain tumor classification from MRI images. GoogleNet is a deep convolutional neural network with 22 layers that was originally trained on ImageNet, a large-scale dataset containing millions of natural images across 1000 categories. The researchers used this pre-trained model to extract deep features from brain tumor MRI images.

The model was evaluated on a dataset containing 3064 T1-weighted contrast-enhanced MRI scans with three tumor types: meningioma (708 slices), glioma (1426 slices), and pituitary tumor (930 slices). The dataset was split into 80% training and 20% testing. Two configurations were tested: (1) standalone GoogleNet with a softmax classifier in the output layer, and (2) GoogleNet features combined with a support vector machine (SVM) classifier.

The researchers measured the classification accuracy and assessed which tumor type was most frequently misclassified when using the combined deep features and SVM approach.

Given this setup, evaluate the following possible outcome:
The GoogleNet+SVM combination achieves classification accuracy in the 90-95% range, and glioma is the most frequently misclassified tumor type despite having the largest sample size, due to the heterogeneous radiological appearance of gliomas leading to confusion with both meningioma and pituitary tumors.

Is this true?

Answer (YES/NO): NO